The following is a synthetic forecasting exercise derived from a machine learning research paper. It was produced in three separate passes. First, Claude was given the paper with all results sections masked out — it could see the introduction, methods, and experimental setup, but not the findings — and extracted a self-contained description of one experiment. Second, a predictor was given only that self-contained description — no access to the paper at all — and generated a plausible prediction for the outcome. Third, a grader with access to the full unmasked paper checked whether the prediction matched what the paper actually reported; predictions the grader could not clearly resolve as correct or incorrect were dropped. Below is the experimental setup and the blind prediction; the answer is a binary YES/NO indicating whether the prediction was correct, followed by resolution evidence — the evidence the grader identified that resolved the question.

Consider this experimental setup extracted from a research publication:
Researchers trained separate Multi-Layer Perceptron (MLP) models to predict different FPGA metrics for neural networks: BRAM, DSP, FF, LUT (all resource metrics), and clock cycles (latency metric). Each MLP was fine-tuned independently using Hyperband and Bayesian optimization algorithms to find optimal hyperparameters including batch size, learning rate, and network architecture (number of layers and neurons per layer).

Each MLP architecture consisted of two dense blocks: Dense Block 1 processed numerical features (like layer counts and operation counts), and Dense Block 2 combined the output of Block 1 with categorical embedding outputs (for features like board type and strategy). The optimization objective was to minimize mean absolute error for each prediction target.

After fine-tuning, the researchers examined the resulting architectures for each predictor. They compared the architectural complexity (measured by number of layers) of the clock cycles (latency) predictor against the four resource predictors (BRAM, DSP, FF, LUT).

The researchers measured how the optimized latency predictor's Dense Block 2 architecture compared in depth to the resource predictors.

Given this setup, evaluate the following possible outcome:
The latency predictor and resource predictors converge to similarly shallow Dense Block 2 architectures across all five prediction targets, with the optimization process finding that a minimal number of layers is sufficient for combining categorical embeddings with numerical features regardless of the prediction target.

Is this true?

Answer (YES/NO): NO